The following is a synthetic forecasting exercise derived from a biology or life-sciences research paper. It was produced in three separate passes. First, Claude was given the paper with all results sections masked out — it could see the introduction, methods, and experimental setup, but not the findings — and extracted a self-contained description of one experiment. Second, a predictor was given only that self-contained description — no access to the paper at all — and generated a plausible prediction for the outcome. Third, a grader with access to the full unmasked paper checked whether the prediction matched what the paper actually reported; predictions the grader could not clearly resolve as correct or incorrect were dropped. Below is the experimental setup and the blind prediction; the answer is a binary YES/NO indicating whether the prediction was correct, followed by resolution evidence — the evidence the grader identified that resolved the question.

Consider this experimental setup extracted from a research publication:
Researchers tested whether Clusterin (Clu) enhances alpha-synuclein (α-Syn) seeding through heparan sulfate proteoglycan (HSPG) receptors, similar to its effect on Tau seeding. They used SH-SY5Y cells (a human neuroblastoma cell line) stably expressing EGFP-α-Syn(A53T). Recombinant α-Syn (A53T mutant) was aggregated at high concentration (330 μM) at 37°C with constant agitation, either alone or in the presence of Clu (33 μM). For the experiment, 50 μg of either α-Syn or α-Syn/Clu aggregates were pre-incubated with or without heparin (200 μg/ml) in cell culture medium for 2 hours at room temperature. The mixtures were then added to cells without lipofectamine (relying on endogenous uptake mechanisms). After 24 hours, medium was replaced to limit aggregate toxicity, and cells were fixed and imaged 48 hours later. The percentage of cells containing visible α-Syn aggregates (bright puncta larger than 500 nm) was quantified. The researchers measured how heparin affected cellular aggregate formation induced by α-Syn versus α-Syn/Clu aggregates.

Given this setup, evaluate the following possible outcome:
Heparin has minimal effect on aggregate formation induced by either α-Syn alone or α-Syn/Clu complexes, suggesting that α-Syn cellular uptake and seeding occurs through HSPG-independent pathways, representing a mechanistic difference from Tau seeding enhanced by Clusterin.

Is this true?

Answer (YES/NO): NO